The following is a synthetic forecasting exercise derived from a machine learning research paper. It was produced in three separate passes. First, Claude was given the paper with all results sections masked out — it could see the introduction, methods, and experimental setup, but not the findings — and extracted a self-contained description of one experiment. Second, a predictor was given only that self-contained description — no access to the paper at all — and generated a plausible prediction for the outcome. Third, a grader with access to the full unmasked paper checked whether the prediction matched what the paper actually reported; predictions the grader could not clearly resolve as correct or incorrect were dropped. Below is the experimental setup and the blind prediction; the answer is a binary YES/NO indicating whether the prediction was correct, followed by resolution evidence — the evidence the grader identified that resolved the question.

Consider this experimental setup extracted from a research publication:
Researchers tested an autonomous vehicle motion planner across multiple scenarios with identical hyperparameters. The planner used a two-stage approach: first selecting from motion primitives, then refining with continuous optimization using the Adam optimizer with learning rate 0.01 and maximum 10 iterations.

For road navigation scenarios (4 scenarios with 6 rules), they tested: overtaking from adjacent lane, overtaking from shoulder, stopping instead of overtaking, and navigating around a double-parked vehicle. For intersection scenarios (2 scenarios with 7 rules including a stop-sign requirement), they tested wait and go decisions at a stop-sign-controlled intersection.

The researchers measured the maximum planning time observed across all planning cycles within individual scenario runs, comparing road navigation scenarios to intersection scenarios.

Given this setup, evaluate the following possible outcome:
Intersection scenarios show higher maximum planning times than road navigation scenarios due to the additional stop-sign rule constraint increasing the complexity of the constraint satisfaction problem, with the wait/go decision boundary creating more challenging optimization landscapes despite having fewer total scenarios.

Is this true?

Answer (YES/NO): YES